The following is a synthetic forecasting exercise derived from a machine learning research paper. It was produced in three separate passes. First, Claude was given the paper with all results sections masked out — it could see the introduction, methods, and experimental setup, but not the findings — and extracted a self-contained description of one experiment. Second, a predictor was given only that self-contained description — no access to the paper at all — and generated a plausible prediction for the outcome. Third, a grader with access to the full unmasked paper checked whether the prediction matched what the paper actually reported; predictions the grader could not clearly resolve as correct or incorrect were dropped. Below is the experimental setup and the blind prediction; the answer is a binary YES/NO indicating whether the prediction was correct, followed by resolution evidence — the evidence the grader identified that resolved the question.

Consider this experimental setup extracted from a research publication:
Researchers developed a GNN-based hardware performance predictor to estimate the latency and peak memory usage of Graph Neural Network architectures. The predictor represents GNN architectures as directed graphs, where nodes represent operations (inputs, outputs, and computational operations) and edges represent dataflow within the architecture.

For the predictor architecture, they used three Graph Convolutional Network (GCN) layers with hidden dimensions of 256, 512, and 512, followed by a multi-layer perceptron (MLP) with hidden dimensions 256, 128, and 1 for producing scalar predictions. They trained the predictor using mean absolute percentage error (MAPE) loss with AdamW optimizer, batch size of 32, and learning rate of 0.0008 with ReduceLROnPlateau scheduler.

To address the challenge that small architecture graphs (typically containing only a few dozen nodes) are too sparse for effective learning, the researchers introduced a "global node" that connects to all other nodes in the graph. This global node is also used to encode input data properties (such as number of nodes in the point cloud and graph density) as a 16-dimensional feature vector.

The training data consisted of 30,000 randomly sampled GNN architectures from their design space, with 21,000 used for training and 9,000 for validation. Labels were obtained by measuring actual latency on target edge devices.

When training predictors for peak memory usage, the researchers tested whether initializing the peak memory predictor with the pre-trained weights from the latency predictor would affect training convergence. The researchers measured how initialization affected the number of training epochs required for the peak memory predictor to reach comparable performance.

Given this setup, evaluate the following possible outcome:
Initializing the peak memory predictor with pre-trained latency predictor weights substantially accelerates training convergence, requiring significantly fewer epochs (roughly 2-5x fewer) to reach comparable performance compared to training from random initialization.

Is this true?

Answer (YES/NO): YES